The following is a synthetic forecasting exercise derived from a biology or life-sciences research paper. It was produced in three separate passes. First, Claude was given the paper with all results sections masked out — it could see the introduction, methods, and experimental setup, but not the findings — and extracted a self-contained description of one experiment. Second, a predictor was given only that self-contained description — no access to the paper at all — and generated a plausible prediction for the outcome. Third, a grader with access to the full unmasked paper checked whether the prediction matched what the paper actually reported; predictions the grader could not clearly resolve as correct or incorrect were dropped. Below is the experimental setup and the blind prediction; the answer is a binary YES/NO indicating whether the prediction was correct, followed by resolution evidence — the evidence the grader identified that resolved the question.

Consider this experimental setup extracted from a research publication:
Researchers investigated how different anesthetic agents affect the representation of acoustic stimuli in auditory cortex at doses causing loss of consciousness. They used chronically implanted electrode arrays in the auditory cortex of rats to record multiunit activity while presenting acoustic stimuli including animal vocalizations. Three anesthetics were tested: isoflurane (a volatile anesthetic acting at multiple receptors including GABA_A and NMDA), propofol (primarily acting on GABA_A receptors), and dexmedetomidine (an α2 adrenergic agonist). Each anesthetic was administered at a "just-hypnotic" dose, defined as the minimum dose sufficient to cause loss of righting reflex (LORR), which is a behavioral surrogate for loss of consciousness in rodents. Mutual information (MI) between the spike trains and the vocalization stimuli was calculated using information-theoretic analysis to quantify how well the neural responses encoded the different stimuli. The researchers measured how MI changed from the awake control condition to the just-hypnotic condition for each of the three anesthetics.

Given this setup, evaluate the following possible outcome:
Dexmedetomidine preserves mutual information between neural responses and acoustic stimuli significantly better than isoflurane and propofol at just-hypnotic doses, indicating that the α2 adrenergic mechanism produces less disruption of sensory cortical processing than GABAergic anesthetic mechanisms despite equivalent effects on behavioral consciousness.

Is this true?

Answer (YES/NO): NO